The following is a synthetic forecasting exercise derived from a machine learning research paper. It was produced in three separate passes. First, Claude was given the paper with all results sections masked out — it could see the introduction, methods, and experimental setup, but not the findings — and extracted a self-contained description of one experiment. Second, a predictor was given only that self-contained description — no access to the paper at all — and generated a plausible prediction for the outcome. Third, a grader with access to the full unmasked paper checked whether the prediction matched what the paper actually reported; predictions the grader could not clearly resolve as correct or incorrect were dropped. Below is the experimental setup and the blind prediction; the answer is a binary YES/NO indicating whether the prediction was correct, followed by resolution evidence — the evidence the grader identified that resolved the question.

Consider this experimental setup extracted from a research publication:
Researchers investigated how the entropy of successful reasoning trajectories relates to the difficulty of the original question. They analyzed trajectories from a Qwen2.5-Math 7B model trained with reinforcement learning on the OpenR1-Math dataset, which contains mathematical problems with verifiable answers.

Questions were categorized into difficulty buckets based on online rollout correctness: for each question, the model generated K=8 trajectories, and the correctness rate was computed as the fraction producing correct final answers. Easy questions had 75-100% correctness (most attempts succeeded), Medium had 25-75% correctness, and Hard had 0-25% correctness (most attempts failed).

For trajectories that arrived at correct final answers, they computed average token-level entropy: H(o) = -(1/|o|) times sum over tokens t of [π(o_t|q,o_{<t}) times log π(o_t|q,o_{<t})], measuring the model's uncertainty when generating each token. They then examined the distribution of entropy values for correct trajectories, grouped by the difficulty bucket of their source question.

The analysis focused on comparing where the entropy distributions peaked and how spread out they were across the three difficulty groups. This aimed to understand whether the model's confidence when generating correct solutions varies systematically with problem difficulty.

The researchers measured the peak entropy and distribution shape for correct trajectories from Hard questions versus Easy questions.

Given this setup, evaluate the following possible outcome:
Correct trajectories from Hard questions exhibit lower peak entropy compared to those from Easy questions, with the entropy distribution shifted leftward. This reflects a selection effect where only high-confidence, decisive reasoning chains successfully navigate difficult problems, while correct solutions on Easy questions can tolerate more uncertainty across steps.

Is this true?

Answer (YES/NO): NO